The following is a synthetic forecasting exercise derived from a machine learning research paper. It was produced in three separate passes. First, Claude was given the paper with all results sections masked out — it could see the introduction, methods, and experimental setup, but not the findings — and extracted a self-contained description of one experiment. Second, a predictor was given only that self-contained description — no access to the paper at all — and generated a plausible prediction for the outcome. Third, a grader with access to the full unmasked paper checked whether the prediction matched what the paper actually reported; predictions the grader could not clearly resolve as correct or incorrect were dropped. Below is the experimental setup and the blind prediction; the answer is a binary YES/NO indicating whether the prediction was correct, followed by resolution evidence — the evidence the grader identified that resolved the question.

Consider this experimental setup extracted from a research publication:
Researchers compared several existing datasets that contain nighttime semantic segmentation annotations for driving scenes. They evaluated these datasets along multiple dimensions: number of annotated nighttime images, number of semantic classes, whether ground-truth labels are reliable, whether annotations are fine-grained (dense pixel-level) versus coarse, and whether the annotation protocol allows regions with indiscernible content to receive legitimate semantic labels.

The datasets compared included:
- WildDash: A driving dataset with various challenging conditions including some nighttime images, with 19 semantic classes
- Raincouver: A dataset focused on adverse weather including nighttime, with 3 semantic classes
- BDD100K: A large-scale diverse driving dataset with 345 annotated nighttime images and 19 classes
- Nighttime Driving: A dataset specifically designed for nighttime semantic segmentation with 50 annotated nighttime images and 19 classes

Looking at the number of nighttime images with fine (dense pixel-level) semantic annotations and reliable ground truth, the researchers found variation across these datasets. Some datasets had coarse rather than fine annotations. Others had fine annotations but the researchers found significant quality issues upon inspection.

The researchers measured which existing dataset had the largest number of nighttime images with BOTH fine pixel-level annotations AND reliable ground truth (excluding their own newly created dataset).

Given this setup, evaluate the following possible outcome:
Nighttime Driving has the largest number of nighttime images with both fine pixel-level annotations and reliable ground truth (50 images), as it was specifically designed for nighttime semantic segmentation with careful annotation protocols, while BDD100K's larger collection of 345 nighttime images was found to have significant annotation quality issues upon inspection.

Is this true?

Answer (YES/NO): NO